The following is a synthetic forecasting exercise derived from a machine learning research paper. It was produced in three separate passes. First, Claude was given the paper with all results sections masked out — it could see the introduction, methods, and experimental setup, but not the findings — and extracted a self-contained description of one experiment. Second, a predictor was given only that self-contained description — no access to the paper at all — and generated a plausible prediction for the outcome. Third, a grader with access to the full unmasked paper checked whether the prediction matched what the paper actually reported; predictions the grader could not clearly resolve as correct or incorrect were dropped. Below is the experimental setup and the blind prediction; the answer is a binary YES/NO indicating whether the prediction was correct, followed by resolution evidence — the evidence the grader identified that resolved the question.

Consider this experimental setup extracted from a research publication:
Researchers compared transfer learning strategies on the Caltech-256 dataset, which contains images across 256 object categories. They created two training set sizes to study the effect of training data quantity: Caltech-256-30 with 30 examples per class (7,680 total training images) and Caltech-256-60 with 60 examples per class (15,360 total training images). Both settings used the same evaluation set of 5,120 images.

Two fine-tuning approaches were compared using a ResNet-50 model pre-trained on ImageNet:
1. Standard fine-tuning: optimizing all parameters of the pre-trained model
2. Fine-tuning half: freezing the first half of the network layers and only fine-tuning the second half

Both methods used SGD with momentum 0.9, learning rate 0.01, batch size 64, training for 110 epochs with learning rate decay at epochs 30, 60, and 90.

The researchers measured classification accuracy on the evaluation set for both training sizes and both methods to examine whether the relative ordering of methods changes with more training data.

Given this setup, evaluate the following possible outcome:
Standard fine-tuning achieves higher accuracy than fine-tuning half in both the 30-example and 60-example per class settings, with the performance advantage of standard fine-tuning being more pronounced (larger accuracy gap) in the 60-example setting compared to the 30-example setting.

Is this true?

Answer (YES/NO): NO